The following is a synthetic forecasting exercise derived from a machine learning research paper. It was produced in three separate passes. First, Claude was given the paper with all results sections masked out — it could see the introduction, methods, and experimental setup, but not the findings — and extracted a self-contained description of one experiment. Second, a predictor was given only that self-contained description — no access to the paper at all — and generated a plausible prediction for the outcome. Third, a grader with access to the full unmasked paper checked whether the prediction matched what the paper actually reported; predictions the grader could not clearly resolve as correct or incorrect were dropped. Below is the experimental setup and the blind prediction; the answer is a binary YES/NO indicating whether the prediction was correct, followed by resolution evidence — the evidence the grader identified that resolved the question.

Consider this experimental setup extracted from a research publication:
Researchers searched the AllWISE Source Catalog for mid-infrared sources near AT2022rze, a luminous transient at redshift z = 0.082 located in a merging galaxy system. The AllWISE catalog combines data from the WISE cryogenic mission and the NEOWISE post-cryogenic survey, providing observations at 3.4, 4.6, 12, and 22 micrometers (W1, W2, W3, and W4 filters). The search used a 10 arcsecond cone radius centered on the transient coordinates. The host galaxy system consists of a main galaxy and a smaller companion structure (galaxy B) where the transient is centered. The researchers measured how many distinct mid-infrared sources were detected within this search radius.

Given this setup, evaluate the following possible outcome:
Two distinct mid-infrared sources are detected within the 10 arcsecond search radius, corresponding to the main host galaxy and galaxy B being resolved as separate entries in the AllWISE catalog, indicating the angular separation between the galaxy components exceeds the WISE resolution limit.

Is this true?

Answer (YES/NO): NO